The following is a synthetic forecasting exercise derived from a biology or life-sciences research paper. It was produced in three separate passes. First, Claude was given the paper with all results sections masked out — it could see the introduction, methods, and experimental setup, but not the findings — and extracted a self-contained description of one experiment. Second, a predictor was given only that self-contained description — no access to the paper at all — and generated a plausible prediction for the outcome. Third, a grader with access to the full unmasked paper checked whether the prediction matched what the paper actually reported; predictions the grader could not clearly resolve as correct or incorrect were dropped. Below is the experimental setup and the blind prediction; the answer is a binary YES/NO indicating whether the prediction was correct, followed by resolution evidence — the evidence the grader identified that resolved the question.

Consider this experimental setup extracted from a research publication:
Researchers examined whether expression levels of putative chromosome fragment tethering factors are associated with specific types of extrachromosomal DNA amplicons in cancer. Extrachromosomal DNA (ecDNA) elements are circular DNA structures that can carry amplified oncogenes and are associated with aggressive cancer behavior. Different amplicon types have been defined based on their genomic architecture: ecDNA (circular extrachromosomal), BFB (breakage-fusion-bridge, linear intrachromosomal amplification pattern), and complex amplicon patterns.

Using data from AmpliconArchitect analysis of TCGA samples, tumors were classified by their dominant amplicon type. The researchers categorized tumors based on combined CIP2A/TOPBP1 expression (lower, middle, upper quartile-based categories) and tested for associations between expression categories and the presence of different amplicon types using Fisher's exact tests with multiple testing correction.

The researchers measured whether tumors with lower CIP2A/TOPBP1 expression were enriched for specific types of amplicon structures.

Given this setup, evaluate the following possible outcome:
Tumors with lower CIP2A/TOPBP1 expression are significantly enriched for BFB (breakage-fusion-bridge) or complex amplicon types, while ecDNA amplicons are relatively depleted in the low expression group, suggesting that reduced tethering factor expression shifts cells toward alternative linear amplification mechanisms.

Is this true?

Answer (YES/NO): NO